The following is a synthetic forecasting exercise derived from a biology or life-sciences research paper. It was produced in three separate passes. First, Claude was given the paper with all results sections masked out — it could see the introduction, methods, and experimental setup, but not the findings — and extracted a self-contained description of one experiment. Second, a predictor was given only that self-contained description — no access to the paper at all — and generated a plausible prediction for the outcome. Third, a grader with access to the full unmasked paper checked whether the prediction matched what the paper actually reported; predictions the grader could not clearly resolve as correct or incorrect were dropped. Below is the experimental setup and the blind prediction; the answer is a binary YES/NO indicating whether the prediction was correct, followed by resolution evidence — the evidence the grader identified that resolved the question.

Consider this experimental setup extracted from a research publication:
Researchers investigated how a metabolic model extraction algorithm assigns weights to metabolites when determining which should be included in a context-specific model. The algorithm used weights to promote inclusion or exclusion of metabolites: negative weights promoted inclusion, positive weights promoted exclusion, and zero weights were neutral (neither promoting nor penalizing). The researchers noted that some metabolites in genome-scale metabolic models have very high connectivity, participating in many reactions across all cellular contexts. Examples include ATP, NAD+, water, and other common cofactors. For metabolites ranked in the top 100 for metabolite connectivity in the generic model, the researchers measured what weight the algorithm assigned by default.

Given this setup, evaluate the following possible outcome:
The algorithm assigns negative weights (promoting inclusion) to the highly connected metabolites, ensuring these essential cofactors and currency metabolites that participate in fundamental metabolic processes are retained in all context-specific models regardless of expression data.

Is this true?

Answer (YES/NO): NO